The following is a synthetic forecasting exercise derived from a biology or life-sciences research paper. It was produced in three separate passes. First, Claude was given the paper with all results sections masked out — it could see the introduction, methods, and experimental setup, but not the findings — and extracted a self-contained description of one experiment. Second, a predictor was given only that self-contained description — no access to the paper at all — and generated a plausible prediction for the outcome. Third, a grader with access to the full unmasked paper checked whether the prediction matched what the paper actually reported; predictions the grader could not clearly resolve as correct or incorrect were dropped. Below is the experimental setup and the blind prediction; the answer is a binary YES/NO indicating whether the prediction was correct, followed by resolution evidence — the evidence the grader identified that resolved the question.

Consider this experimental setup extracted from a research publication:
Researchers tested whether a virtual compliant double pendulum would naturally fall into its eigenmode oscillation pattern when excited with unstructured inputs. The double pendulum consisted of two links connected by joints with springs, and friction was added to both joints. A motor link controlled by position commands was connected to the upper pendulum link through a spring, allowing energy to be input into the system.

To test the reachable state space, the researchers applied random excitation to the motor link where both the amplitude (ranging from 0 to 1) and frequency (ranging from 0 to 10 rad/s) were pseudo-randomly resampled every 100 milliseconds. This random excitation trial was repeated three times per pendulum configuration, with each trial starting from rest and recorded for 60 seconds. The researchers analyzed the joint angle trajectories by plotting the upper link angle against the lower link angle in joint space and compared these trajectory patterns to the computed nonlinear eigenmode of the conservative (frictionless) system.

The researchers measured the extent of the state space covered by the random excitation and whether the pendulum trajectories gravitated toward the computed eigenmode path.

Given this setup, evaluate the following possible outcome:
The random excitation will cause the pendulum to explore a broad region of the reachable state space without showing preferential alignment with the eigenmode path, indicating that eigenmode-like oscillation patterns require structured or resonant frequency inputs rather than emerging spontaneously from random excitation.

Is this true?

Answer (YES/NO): YES